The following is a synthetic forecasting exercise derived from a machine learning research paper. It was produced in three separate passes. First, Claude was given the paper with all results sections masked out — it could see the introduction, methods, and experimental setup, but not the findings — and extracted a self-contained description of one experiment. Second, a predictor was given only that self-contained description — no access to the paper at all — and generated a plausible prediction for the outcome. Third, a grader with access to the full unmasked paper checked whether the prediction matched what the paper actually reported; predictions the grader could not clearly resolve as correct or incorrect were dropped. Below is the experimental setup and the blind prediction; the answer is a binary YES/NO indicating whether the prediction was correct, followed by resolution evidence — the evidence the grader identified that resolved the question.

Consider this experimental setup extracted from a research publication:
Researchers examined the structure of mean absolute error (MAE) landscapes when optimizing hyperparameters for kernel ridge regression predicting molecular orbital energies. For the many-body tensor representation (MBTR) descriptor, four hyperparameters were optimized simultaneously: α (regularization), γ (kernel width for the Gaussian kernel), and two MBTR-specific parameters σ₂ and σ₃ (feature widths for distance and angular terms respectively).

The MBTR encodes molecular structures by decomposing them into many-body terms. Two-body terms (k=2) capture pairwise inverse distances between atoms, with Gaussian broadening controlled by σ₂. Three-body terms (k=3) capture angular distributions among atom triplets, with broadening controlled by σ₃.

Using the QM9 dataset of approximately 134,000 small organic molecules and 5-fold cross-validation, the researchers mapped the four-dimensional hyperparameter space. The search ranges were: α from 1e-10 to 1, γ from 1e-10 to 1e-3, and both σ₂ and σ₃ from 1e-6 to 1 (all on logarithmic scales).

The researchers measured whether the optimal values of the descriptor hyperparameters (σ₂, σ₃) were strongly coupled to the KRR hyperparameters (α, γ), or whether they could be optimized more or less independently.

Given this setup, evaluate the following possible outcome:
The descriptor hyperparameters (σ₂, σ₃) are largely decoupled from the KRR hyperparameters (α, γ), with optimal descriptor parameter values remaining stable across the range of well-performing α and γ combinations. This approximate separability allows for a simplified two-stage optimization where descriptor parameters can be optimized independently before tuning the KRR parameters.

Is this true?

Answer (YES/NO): YES